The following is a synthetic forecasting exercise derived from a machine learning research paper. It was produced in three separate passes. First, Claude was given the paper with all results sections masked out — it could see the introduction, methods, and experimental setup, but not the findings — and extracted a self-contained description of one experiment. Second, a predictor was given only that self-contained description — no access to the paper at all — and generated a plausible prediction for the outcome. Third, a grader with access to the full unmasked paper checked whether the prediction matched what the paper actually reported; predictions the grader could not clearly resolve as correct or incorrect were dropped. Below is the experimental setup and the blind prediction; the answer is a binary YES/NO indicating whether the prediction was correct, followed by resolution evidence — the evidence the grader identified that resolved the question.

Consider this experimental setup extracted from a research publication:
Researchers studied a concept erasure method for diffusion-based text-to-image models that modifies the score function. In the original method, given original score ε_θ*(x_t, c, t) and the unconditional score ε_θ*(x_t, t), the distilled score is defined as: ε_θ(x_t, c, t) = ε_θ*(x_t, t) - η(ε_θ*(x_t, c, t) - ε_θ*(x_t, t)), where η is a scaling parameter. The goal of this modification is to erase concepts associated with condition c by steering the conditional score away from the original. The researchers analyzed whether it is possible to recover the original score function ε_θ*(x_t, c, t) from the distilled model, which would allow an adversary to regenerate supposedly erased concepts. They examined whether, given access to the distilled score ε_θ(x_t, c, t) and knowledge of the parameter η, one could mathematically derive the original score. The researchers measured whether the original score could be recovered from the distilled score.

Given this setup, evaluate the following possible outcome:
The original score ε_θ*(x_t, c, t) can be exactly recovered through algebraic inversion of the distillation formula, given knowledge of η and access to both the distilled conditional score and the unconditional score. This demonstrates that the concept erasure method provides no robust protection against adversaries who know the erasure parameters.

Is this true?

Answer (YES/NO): YES